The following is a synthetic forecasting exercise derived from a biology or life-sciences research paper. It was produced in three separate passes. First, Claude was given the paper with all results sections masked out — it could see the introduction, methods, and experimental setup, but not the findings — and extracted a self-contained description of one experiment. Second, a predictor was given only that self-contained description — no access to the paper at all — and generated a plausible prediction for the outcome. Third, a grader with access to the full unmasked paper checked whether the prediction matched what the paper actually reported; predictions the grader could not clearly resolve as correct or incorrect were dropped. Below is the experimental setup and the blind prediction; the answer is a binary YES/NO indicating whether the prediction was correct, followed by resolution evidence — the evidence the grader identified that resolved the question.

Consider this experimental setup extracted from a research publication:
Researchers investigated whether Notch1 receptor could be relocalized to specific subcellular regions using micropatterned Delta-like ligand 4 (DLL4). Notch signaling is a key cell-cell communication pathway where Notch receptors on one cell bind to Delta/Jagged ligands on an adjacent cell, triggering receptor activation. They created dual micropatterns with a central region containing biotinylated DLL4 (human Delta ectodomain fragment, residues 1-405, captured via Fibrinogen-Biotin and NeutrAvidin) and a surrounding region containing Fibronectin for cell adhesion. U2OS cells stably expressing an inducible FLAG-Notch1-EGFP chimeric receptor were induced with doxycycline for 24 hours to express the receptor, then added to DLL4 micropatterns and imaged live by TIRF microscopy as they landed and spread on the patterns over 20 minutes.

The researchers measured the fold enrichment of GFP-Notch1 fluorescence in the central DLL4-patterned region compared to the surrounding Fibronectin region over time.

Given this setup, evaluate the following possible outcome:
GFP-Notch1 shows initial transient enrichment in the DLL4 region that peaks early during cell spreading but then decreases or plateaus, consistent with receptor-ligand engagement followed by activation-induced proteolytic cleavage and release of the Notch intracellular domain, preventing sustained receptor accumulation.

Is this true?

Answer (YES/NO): NO